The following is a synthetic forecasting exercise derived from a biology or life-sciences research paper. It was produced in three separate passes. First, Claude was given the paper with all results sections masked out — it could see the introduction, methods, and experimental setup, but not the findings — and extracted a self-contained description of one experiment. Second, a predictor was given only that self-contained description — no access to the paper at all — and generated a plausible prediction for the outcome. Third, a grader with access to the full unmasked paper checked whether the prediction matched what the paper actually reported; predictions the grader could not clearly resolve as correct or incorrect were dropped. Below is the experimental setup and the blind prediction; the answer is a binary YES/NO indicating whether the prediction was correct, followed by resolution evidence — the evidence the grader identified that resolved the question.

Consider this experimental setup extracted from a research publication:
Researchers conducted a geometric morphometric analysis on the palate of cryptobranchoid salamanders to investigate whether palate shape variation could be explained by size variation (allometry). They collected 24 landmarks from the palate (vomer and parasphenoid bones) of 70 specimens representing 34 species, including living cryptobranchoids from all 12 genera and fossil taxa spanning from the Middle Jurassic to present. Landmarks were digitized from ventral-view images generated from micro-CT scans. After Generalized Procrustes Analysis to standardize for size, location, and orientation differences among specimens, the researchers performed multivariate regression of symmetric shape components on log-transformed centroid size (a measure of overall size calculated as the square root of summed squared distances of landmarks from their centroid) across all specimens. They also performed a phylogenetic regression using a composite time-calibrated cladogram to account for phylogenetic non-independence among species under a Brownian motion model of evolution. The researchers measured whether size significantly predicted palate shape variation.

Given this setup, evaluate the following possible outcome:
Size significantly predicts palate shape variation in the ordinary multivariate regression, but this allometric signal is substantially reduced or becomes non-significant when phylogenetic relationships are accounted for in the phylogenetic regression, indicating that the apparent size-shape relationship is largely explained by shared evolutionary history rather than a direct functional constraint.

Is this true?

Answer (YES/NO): YES